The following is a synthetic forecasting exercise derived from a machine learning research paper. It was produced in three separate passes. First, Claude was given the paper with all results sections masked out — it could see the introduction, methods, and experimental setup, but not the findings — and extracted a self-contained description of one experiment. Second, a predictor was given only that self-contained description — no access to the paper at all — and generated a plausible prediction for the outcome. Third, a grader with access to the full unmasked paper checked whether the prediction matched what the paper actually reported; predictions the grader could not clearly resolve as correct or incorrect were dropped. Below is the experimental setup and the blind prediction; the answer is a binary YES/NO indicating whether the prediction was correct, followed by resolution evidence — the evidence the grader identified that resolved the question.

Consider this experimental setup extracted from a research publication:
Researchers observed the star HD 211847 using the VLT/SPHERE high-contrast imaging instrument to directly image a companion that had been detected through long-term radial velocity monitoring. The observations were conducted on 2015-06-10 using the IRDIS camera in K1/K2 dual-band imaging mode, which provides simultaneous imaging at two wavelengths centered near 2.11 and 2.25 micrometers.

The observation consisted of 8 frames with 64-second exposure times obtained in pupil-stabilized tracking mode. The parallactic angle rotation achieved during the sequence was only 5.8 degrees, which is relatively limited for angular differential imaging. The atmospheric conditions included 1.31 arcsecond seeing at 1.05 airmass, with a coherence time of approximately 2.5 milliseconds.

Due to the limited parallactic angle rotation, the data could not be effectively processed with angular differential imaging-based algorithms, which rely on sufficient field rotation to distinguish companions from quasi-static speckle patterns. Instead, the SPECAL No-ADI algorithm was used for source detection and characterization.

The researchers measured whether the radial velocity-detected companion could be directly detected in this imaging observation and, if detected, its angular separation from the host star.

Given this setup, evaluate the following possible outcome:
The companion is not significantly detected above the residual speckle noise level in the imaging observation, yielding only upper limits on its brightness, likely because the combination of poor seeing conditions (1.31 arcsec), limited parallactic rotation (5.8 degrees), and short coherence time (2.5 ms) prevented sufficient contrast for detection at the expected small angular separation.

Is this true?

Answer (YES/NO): NO